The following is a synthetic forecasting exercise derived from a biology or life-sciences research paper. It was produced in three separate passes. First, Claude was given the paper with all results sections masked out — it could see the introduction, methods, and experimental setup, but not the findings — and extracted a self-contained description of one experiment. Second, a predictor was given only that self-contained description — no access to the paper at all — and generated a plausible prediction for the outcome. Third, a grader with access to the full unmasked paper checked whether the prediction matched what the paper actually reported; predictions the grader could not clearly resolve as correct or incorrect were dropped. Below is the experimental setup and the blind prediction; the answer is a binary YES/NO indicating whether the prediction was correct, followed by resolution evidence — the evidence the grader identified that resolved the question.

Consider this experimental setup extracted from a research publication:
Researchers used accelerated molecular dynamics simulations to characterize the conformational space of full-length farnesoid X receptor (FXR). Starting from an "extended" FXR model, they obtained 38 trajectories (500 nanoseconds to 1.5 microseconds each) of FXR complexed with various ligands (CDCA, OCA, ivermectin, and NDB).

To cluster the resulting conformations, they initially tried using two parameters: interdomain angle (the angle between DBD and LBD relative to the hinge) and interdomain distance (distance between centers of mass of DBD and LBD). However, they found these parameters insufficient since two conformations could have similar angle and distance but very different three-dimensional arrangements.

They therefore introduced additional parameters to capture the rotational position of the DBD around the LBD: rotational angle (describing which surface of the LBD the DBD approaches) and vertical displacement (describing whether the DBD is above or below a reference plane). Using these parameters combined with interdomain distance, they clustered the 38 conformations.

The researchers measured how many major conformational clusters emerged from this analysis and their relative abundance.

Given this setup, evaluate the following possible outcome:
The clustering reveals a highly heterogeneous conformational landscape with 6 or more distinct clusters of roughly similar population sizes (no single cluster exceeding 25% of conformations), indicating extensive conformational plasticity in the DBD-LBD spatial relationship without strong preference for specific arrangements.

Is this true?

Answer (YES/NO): NO